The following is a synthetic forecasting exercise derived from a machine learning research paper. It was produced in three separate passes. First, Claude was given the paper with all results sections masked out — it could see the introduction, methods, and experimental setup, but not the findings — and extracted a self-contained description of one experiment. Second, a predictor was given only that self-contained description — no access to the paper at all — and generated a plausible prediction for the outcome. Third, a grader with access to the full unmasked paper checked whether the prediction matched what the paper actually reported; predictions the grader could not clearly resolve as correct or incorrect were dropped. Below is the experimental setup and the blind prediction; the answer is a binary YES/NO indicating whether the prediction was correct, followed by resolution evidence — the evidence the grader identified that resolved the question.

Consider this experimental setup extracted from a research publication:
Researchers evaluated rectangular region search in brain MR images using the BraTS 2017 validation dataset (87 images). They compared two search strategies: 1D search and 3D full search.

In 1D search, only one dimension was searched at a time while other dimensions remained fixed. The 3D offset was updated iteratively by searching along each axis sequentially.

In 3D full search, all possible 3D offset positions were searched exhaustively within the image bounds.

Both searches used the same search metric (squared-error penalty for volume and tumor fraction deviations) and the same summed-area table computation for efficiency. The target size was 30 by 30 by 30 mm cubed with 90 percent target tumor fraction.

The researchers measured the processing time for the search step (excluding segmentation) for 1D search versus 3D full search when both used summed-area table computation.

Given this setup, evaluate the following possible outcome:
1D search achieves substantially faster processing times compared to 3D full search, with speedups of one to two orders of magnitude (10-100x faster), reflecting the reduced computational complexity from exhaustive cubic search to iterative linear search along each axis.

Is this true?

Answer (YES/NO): NO